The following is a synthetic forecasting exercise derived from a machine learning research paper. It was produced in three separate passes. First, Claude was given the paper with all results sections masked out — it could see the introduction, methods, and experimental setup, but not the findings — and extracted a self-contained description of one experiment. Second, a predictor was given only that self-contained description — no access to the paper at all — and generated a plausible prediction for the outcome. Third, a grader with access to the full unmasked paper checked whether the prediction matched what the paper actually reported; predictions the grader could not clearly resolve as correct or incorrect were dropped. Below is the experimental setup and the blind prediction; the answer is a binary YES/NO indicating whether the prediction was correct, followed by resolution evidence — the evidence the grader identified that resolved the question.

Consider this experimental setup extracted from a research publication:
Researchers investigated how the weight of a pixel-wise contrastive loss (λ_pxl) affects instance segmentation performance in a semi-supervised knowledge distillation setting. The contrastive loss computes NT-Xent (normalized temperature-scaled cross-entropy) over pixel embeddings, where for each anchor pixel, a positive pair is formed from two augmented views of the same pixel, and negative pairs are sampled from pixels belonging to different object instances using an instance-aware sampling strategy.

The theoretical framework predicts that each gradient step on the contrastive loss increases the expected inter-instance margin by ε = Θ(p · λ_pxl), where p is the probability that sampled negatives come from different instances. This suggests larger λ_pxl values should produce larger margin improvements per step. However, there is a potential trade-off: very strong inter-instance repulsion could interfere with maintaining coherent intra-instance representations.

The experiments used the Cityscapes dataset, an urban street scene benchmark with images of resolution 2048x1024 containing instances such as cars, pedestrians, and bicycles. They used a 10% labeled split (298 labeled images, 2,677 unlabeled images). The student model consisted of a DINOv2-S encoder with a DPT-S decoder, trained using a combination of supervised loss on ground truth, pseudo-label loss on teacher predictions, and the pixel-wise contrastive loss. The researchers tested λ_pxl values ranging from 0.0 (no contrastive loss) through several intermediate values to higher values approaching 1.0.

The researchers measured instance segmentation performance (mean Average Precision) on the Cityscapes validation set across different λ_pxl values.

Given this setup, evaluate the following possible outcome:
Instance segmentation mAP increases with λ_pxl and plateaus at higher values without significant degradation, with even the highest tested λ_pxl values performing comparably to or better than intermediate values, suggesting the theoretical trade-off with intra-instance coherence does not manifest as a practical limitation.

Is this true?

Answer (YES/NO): NO